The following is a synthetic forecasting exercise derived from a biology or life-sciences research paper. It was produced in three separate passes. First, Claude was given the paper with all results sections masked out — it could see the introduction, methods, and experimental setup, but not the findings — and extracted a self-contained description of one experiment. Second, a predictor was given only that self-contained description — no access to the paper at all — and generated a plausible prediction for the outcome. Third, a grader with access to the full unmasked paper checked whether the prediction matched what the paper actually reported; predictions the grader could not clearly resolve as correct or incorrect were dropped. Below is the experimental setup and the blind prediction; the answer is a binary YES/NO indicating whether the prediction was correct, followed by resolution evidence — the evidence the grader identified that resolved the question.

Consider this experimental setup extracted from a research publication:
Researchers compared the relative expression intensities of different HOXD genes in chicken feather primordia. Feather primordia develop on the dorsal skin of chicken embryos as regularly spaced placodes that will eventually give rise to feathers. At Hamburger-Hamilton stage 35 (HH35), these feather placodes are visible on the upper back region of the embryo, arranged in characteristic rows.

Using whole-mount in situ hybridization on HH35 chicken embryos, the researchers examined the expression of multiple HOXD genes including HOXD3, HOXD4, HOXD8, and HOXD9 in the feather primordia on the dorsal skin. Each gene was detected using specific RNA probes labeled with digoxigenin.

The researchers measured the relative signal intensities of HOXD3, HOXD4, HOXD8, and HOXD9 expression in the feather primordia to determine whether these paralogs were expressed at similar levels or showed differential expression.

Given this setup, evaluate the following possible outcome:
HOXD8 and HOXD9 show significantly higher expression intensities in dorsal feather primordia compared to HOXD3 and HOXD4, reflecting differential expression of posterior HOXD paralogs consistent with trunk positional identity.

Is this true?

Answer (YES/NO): NO